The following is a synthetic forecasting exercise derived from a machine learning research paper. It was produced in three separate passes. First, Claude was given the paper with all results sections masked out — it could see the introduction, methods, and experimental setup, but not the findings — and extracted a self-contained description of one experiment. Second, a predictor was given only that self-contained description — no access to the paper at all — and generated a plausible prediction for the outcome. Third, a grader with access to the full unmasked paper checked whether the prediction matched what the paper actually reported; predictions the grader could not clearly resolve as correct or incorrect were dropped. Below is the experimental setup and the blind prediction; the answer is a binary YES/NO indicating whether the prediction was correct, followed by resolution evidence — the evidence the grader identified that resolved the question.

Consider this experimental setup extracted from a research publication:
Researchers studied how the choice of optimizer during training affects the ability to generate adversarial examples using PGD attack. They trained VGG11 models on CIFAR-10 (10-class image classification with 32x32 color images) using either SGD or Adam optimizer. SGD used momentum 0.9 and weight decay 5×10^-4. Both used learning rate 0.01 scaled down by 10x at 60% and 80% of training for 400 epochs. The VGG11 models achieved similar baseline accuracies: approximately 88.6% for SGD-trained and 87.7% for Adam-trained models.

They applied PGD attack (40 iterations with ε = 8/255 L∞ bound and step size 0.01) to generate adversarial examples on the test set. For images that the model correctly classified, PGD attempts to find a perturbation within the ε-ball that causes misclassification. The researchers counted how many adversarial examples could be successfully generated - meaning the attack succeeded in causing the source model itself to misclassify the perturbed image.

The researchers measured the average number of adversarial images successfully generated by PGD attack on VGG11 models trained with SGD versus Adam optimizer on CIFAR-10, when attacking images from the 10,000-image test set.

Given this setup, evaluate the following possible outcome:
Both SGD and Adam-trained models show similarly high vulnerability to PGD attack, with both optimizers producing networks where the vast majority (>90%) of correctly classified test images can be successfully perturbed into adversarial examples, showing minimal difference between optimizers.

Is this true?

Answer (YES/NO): NO